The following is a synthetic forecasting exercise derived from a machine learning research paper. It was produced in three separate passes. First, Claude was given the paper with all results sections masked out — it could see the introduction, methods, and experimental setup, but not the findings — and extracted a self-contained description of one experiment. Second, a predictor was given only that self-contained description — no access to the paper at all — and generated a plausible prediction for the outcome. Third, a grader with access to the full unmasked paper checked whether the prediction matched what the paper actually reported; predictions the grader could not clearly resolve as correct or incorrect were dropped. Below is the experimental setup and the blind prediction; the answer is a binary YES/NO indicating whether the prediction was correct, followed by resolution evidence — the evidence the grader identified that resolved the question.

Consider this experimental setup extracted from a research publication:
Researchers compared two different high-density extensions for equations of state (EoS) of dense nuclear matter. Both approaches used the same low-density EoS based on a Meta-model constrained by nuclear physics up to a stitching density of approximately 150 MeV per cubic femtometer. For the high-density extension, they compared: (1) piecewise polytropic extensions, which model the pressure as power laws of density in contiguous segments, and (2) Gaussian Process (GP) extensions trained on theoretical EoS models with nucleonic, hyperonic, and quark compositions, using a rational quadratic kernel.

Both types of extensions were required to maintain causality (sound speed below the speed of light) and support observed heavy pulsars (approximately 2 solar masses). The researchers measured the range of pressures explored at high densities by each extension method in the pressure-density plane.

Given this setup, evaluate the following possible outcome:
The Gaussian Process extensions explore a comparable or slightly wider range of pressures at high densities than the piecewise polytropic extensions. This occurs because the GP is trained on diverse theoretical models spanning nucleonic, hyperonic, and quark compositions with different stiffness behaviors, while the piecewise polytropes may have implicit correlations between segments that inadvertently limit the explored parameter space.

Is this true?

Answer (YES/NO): YES